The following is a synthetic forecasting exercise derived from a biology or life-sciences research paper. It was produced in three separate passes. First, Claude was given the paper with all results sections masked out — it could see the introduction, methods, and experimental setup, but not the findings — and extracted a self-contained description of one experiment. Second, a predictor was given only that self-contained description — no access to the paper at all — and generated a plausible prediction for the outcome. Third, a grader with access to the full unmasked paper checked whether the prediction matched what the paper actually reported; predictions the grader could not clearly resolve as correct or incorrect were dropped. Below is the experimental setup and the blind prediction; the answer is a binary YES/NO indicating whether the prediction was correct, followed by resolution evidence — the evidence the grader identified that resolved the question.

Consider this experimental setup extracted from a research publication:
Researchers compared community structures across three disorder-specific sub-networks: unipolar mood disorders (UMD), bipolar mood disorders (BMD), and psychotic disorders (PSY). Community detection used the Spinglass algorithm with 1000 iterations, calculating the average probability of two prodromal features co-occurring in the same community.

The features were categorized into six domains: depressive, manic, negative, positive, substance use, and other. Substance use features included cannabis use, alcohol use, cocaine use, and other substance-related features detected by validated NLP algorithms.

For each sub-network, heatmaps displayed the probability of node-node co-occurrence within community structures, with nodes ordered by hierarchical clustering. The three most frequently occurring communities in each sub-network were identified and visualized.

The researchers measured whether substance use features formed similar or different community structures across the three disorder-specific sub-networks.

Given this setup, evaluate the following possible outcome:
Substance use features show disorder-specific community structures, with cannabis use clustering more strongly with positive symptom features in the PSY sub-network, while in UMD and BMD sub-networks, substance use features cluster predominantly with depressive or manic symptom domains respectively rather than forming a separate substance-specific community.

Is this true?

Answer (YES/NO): NO